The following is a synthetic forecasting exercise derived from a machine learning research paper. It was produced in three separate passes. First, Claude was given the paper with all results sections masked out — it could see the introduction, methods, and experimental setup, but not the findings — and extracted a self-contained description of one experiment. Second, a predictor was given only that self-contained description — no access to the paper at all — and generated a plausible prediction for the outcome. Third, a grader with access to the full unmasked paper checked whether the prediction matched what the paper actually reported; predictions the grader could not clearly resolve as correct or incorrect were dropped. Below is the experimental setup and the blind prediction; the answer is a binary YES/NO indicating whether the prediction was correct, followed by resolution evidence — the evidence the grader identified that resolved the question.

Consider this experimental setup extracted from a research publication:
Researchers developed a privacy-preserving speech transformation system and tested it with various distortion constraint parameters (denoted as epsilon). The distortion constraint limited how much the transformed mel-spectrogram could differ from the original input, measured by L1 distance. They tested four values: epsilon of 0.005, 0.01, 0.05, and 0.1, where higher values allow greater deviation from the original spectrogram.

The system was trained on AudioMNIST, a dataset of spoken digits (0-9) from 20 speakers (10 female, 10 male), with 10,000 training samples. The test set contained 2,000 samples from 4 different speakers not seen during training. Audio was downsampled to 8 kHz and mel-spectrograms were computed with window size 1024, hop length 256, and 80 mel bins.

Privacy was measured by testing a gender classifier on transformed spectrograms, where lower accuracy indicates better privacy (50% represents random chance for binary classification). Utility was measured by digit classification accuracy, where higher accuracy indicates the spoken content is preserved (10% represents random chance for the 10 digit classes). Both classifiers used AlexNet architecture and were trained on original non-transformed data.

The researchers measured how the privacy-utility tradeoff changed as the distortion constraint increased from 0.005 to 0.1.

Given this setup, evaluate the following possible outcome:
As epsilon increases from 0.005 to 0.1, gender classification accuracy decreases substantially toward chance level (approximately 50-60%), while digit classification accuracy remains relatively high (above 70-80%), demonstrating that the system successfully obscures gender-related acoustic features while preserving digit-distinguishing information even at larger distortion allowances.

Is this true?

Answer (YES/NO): NO